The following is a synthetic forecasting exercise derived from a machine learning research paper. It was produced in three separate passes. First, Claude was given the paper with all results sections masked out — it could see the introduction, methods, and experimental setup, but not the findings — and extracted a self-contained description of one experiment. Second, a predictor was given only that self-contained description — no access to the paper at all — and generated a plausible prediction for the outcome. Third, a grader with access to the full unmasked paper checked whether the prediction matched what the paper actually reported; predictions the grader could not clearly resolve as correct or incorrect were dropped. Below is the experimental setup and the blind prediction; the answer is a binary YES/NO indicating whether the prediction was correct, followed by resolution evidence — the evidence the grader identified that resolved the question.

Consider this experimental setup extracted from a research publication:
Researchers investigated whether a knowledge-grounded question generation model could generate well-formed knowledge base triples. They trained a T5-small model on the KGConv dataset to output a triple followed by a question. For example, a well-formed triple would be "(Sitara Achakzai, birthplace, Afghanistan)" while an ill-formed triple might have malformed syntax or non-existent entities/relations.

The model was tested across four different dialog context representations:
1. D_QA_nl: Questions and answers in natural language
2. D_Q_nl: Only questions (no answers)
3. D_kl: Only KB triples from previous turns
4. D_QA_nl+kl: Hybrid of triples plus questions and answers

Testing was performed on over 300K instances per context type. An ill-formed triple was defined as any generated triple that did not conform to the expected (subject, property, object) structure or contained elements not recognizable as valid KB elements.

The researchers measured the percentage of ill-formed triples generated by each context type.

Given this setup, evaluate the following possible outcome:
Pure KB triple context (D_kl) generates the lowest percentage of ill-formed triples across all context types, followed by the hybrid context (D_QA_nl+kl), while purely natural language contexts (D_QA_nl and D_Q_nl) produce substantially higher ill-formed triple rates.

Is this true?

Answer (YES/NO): NO